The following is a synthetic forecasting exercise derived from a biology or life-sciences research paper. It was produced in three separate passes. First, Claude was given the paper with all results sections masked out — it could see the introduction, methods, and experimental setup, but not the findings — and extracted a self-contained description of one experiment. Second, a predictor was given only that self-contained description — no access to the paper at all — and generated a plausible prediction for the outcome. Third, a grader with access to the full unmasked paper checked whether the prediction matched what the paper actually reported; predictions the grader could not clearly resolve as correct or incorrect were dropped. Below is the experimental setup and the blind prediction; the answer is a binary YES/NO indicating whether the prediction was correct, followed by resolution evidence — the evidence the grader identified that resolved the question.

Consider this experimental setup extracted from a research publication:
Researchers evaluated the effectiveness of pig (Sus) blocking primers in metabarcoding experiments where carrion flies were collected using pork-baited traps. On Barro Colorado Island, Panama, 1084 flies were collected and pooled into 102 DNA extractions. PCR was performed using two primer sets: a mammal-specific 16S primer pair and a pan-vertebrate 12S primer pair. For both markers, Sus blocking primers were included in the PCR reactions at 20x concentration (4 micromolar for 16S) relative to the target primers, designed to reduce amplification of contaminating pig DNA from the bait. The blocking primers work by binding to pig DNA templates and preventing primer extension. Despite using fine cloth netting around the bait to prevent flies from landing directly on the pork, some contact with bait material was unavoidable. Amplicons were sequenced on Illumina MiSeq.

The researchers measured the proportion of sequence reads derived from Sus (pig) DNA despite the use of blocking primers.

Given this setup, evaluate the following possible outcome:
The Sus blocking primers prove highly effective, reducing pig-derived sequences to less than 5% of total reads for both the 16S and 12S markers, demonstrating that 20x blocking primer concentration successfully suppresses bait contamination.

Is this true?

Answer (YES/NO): NO